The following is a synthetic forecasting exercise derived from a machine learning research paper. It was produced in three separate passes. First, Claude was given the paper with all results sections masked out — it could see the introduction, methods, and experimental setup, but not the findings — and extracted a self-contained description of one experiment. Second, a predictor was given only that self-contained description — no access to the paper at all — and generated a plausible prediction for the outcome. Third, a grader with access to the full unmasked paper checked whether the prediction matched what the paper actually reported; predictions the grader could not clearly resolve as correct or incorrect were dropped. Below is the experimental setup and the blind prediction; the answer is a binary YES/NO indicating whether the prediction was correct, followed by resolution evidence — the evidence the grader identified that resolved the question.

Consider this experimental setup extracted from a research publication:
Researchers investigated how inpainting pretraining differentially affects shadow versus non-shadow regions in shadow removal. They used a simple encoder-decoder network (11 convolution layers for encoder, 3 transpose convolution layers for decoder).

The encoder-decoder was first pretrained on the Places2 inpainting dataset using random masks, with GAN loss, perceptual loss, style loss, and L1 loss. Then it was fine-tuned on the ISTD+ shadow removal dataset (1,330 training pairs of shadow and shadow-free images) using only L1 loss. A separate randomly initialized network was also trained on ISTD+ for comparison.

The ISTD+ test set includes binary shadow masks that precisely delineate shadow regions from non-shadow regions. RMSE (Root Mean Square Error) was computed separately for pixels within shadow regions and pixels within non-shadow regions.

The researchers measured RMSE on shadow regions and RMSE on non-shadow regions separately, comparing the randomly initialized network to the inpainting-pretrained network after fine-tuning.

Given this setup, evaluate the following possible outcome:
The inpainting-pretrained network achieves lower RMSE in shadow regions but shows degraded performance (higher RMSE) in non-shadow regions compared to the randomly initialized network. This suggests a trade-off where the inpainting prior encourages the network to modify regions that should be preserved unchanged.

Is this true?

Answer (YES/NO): NO